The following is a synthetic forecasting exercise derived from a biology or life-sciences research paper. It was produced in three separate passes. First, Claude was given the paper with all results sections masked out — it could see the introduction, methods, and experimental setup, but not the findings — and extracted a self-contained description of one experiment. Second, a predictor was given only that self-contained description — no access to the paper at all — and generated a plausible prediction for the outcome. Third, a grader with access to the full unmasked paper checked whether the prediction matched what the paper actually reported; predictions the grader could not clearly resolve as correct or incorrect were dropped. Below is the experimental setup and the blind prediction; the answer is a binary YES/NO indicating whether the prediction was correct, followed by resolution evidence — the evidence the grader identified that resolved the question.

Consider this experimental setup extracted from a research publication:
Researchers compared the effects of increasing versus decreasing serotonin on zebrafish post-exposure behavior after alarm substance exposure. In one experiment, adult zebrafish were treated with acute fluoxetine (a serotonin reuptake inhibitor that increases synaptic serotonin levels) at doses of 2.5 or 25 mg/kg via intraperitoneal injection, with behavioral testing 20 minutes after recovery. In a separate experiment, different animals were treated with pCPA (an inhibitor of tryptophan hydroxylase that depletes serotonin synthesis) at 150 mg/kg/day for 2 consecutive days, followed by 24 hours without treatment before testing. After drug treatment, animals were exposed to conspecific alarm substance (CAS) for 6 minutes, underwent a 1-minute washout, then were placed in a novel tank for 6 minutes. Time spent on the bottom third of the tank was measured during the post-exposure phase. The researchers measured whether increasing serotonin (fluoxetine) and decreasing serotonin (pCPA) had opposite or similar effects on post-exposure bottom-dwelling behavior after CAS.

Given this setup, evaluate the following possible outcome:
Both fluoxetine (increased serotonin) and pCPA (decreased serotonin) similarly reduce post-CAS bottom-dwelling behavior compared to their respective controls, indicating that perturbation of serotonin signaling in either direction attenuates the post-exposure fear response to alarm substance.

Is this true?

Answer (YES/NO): NO